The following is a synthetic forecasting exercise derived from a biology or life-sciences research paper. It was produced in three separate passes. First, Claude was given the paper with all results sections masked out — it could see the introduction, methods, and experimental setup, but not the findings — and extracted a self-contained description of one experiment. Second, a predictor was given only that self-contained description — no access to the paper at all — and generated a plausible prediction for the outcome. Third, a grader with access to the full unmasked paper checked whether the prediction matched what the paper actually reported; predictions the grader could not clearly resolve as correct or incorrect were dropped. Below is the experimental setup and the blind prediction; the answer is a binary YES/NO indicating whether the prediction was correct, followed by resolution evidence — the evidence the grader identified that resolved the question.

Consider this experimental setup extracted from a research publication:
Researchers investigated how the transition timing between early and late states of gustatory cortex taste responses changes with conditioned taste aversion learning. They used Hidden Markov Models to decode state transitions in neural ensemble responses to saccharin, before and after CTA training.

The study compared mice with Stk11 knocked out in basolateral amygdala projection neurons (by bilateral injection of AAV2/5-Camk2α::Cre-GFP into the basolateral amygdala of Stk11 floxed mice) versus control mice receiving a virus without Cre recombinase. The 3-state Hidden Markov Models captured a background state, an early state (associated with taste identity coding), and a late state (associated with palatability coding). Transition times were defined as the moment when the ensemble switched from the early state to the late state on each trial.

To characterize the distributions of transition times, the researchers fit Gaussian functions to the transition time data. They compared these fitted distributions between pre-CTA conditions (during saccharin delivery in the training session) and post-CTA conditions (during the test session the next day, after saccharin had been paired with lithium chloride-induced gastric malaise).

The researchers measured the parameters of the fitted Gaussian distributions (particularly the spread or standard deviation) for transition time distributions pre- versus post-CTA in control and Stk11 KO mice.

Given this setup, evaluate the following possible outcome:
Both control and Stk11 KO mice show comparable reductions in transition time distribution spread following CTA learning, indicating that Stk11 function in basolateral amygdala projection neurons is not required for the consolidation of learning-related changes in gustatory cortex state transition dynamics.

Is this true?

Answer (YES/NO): NO